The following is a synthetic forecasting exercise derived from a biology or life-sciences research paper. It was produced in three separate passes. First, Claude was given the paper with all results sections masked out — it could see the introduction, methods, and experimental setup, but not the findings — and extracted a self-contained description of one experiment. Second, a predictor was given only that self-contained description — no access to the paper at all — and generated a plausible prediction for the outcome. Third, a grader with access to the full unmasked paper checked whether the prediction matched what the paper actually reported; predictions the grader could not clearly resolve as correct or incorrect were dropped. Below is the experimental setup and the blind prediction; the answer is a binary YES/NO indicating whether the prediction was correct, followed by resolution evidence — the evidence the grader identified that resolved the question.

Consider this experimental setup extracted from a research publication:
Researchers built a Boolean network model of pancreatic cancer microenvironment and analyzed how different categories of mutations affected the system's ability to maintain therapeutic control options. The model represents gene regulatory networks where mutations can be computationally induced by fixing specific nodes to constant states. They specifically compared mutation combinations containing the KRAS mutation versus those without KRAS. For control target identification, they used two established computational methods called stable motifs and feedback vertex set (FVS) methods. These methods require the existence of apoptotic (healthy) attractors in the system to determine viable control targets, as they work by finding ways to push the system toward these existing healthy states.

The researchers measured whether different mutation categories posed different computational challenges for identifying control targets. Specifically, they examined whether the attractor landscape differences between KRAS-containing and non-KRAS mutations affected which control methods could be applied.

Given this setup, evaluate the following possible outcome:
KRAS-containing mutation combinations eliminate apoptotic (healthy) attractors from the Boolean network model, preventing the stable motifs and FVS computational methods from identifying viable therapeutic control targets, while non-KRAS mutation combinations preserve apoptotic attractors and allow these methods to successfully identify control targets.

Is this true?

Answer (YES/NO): YES